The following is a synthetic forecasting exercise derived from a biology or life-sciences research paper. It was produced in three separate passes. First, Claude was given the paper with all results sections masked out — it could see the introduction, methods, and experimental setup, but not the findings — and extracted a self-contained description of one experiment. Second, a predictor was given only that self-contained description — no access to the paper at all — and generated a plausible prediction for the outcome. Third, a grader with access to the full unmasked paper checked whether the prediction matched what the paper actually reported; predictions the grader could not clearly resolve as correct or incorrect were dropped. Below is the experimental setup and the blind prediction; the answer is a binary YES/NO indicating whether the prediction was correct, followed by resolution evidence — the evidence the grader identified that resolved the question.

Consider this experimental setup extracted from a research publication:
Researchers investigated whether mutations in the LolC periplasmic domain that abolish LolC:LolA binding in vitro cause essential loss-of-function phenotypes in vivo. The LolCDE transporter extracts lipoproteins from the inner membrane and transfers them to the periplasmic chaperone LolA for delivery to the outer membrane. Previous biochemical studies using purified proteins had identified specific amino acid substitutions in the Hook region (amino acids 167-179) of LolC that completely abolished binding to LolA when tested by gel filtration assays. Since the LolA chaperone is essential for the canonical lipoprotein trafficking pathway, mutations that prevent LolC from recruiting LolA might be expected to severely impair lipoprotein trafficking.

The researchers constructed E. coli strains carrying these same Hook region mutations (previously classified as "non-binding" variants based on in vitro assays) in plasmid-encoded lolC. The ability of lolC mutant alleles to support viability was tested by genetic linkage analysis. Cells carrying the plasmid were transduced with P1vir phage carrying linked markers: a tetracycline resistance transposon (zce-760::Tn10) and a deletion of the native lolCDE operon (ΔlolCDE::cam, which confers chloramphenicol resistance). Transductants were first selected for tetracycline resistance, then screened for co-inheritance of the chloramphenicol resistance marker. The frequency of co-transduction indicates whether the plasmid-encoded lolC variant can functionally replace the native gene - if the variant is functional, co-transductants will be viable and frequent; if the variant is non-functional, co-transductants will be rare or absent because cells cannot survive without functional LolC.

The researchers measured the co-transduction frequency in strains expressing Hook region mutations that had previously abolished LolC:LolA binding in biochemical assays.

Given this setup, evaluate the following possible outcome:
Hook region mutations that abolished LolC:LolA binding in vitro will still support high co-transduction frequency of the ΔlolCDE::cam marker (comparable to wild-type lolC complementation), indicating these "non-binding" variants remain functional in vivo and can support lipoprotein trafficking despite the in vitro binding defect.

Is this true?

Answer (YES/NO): YES